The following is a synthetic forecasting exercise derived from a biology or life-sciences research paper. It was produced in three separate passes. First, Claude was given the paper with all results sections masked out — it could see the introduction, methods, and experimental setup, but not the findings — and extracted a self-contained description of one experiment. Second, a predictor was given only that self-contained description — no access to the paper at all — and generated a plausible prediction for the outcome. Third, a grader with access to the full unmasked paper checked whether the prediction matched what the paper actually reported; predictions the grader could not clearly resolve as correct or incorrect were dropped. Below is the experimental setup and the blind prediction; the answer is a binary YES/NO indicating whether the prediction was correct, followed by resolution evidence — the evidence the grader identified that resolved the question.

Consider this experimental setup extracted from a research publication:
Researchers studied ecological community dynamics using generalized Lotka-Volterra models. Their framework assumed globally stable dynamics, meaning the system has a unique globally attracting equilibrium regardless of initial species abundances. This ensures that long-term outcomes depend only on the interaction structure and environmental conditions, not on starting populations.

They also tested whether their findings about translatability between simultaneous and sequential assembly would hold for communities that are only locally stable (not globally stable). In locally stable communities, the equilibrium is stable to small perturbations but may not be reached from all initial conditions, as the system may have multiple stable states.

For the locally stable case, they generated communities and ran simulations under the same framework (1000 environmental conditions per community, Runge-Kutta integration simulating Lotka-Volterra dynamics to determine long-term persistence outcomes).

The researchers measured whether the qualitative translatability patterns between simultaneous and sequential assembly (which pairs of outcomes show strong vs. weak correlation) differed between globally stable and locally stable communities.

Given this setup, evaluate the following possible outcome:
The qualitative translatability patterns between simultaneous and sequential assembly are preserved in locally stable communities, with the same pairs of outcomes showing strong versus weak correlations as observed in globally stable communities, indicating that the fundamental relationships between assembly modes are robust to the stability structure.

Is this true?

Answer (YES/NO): YES